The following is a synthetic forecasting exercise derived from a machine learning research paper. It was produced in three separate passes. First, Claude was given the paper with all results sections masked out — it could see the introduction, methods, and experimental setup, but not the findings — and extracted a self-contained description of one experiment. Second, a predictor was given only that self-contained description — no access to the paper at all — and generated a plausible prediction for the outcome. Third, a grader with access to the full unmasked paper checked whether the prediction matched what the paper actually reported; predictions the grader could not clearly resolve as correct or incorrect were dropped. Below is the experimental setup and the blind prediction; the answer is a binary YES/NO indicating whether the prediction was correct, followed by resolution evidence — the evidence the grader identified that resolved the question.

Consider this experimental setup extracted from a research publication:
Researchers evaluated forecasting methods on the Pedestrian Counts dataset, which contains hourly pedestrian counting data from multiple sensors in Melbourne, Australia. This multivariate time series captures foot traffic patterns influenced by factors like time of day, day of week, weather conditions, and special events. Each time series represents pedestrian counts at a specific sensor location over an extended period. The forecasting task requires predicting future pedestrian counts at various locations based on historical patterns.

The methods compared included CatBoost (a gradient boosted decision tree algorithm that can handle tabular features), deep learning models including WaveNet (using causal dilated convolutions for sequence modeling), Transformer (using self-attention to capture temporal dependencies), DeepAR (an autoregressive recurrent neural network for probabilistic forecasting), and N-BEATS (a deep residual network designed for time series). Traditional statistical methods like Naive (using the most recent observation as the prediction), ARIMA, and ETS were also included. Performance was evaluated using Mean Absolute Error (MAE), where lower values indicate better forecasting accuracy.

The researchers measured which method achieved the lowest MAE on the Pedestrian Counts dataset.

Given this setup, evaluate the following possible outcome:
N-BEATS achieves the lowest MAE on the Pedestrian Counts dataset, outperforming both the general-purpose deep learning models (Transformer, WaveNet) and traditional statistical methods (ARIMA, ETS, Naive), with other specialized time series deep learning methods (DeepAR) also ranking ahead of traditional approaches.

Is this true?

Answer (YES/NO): NO